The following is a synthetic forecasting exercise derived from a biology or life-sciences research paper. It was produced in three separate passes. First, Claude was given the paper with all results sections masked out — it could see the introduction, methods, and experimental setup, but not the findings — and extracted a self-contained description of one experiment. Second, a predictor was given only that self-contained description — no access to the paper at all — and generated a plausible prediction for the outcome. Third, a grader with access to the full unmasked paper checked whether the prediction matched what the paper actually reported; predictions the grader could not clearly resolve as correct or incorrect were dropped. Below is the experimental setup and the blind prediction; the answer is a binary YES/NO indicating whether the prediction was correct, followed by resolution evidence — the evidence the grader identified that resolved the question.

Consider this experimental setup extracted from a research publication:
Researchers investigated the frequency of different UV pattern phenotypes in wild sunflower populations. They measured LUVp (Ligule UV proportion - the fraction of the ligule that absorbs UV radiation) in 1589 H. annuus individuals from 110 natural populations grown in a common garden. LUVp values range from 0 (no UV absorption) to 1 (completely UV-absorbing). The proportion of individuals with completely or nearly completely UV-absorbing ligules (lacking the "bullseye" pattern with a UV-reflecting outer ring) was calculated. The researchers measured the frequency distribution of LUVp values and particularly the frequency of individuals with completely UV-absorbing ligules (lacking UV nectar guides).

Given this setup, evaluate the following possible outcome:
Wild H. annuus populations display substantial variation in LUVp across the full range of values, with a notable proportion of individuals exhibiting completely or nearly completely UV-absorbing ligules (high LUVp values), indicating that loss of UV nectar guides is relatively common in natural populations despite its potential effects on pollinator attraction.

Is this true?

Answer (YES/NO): YES